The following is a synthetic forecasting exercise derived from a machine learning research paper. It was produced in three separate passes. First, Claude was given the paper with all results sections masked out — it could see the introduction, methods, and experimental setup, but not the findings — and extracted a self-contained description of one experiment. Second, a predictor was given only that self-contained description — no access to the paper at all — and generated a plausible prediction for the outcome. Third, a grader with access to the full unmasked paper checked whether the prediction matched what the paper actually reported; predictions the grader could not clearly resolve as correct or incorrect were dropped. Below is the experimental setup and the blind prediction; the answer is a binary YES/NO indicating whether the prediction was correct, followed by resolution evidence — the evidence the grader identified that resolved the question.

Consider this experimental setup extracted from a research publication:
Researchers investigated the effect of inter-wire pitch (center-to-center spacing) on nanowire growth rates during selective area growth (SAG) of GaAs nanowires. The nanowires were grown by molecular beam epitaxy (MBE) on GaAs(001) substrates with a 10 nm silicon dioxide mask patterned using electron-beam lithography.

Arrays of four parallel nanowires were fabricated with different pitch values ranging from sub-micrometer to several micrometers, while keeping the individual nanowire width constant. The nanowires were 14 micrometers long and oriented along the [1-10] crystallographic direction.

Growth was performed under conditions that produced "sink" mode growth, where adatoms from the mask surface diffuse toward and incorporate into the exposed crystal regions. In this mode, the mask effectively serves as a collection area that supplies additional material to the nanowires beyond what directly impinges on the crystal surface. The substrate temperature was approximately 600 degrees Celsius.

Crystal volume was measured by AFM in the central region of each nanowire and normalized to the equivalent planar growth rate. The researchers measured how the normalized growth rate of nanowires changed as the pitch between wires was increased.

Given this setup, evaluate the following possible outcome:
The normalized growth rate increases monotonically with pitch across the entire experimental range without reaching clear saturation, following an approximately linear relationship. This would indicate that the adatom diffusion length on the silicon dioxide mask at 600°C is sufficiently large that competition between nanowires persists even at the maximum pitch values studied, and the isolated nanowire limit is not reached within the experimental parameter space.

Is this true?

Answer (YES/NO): NO